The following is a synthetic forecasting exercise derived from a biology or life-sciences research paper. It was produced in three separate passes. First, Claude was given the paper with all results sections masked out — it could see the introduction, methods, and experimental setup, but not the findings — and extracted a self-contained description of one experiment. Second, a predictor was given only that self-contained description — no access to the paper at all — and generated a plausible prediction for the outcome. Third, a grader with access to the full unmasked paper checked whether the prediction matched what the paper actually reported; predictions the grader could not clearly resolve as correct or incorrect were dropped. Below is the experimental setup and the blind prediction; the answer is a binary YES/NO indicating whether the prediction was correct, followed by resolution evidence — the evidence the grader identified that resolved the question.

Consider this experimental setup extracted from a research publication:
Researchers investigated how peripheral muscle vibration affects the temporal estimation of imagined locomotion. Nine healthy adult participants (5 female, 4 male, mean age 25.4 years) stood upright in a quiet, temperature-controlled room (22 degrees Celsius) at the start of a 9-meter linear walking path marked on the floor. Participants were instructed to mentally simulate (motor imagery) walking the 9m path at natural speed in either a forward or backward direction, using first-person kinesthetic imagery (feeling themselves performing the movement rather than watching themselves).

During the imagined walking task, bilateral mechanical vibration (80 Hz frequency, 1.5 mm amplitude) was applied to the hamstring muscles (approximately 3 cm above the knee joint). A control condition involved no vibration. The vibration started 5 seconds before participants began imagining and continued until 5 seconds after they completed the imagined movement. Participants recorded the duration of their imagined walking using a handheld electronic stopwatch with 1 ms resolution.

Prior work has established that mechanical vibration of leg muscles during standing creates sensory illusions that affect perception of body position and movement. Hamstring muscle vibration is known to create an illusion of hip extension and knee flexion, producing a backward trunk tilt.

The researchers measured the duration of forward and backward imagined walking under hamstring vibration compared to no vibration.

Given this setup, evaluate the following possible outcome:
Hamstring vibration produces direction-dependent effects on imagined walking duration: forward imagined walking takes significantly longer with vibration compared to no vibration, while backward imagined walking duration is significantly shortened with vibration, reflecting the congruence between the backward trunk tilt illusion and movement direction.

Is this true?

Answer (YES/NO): NO